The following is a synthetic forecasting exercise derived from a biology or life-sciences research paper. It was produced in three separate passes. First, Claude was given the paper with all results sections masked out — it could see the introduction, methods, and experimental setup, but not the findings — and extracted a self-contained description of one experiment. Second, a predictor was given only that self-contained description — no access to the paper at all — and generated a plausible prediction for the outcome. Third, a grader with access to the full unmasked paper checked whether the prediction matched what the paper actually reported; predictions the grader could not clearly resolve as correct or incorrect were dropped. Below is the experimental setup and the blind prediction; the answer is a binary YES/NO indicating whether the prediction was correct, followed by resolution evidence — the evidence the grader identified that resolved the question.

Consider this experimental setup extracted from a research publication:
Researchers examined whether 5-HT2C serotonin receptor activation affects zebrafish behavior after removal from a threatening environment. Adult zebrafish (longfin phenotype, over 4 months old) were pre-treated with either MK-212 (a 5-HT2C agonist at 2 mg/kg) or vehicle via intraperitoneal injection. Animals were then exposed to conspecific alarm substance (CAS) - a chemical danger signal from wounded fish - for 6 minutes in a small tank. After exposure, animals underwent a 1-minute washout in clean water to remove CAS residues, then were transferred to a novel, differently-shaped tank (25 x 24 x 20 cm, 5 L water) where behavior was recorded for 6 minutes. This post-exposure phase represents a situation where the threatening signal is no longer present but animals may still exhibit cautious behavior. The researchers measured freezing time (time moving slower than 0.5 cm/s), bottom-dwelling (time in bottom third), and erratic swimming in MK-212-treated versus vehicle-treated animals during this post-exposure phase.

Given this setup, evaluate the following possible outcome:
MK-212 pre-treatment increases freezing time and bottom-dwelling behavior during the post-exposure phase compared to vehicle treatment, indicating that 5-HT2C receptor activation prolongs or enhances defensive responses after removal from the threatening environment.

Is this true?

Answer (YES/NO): NO